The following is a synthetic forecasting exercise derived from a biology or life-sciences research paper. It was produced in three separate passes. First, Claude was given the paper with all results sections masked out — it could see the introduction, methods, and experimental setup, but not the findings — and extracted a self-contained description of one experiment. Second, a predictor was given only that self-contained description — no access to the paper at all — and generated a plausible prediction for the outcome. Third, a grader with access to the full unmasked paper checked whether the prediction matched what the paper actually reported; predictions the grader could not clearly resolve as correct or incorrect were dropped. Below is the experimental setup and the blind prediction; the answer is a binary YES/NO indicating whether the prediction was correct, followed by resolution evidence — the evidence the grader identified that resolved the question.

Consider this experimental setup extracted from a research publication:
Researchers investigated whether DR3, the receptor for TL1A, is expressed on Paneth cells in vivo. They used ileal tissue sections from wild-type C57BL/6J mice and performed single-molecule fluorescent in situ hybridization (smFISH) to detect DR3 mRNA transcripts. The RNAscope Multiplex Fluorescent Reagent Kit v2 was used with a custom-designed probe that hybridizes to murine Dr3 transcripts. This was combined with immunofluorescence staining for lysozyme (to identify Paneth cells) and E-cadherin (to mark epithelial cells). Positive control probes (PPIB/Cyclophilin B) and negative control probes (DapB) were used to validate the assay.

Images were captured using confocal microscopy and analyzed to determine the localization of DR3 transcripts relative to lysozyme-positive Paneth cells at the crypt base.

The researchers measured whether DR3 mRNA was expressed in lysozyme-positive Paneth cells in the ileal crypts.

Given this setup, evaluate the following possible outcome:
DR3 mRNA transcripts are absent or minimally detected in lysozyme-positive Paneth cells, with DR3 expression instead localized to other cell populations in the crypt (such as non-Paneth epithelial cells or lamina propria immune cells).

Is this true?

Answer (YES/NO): NO